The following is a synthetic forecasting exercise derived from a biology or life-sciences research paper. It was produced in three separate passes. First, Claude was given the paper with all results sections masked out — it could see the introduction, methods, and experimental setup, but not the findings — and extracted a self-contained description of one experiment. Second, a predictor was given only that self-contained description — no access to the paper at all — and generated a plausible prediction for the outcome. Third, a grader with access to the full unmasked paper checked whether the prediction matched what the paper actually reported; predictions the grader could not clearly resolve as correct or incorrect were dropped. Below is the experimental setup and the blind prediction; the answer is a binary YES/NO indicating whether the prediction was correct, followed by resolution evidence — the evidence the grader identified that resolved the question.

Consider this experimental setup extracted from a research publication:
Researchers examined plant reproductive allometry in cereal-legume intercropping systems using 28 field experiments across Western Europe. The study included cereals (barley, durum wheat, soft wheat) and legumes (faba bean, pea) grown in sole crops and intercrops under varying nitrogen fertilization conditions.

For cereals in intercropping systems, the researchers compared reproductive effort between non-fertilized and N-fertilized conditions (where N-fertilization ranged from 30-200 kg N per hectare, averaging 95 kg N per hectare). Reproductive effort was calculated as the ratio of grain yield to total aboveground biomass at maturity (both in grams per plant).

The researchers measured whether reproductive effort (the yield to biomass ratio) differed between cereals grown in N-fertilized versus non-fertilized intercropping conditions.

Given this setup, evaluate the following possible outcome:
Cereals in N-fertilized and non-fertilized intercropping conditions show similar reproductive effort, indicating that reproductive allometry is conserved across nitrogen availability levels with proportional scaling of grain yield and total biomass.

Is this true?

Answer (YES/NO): YES